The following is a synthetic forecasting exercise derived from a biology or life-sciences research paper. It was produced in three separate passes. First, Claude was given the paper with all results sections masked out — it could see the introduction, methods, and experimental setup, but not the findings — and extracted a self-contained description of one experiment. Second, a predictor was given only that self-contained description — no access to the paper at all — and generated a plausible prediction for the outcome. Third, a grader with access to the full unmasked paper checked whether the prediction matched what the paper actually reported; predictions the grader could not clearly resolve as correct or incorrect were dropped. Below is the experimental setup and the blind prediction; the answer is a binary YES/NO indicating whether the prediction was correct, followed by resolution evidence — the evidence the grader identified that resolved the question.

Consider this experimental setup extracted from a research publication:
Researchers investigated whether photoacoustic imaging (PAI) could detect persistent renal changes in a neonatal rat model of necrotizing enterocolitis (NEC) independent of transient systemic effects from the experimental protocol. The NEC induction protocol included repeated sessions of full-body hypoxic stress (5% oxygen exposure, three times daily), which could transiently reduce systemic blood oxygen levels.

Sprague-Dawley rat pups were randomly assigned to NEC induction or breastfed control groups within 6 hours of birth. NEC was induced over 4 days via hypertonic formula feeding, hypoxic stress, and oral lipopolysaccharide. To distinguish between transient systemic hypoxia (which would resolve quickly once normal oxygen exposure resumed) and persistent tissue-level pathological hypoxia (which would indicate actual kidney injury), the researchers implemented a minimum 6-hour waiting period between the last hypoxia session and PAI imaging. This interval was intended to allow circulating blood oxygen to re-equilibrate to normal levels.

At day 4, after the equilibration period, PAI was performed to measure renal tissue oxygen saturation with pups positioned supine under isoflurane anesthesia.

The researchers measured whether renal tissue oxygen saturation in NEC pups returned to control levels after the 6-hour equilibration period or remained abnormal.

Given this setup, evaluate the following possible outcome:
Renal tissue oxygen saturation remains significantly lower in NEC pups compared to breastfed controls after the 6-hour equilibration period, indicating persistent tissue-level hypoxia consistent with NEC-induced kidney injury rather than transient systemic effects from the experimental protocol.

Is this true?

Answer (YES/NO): YES